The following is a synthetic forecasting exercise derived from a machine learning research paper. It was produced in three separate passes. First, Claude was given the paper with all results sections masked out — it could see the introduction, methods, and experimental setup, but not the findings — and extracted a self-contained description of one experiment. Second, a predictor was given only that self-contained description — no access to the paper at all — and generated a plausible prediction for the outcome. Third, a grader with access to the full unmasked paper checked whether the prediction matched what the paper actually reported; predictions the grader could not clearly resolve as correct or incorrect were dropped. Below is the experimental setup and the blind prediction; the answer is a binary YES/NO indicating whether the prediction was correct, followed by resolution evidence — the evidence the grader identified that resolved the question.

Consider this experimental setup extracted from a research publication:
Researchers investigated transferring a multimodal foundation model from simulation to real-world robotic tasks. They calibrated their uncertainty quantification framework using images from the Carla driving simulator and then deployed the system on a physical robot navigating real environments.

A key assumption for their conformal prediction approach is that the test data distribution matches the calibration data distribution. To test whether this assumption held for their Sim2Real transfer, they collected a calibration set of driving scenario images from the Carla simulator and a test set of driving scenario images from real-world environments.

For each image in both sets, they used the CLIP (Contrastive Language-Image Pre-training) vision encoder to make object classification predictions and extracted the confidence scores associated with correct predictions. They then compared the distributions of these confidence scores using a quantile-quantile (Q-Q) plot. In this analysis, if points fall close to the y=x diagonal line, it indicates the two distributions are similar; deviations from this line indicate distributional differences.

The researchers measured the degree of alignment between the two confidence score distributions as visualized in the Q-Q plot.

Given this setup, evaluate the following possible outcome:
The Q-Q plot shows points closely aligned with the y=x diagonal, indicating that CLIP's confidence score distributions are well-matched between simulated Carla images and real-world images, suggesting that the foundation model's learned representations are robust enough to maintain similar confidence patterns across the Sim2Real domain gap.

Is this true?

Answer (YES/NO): YES